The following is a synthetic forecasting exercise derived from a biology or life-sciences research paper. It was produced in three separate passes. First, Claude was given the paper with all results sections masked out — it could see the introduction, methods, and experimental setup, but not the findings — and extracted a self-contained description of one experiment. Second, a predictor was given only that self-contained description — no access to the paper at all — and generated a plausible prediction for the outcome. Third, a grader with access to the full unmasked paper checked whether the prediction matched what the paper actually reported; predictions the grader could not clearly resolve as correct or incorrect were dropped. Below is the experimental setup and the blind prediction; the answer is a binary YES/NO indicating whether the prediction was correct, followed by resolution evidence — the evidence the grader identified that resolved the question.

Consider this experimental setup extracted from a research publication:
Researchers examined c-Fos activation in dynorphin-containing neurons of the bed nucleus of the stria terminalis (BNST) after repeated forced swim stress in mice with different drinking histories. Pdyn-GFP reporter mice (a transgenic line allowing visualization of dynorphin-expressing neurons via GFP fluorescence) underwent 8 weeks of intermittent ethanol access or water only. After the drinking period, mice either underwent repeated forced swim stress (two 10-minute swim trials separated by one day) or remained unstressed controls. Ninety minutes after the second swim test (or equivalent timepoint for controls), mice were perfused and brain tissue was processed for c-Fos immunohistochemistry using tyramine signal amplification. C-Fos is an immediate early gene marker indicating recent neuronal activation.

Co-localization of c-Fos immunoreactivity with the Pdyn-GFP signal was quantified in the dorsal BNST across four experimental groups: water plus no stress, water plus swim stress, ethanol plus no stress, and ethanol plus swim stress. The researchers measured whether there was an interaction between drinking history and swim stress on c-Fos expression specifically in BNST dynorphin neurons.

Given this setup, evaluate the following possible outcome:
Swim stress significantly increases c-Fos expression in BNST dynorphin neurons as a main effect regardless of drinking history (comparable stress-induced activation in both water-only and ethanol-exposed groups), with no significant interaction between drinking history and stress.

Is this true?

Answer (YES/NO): NO